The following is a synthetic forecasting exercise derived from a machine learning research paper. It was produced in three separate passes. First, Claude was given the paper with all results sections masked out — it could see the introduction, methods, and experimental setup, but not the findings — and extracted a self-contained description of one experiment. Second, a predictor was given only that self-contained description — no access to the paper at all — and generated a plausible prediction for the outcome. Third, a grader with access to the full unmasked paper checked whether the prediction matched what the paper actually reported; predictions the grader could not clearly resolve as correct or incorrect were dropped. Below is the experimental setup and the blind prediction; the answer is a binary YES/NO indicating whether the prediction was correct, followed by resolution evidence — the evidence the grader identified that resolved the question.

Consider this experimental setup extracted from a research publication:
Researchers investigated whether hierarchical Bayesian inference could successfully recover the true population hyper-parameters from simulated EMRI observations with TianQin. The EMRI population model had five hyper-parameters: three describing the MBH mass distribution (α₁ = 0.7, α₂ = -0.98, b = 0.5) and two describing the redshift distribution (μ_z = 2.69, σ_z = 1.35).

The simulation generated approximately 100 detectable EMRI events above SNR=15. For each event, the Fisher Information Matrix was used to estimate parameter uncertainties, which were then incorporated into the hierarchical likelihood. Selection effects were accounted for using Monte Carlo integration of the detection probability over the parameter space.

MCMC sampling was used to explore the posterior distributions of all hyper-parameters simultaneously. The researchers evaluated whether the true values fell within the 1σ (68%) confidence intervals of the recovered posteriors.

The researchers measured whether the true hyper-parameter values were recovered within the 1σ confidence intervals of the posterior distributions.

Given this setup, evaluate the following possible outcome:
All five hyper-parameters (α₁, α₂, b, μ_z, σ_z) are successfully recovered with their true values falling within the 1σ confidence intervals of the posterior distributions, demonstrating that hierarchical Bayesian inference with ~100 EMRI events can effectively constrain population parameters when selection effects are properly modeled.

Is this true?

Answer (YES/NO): NO